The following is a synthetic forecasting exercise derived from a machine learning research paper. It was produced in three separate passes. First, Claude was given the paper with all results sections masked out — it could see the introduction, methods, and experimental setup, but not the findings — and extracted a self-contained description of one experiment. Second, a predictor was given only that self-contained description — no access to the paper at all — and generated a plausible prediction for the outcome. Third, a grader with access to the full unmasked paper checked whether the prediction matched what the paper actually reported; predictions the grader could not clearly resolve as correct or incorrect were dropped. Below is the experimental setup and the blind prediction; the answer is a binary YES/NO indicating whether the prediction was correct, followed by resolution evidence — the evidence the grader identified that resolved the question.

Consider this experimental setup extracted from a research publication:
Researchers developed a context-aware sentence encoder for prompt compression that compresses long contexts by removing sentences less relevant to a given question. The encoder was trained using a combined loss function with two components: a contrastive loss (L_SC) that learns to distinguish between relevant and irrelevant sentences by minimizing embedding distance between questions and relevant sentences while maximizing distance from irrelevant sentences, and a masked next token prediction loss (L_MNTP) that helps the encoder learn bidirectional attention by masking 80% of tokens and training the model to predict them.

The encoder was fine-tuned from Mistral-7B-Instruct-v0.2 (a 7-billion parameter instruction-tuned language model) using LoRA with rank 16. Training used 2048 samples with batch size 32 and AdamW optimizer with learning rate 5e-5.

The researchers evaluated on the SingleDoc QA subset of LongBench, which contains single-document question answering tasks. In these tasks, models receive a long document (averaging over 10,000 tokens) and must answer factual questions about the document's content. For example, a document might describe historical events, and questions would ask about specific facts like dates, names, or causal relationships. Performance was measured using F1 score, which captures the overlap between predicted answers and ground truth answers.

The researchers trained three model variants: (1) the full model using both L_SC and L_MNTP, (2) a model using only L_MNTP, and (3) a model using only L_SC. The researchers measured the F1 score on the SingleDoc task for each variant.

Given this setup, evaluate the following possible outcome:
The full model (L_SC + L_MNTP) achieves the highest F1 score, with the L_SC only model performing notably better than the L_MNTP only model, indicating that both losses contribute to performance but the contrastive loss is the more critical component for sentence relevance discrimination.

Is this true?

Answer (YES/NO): YES